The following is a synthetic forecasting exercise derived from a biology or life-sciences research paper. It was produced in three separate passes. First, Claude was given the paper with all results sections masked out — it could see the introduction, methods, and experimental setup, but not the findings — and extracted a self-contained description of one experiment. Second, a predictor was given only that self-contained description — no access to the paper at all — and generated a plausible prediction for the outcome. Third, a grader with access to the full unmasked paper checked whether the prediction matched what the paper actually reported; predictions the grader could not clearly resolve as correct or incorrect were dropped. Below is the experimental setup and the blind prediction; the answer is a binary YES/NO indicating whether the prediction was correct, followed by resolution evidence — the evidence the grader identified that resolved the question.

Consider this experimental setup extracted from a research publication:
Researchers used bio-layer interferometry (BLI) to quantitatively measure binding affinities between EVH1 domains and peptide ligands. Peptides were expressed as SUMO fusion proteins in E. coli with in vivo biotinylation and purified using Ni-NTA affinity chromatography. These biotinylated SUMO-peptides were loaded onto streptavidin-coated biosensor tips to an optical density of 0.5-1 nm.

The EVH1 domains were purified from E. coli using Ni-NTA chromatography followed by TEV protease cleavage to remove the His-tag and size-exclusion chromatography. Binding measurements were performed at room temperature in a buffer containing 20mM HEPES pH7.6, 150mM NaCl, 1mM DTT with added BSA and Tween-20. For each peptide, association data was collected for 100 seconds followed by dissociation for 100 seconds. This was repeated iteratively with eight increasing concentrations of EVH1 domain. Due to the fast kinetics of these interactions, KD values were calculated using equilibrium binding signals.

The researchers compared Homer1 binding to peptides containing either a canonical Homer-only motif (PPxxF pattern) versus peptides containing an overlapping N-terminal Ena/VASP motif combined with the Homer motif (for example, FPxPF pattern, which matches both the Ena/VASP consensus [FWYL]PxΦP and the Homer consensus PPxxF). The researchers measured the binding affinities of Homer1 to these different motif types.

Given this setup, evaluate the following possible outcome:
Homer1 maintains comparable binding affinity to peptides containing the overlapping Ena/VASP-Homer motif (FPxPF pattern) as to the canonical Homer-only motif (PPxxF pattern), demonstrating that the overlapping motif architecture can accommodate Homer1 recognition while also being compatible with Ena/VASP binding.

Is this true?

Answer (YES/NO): NO